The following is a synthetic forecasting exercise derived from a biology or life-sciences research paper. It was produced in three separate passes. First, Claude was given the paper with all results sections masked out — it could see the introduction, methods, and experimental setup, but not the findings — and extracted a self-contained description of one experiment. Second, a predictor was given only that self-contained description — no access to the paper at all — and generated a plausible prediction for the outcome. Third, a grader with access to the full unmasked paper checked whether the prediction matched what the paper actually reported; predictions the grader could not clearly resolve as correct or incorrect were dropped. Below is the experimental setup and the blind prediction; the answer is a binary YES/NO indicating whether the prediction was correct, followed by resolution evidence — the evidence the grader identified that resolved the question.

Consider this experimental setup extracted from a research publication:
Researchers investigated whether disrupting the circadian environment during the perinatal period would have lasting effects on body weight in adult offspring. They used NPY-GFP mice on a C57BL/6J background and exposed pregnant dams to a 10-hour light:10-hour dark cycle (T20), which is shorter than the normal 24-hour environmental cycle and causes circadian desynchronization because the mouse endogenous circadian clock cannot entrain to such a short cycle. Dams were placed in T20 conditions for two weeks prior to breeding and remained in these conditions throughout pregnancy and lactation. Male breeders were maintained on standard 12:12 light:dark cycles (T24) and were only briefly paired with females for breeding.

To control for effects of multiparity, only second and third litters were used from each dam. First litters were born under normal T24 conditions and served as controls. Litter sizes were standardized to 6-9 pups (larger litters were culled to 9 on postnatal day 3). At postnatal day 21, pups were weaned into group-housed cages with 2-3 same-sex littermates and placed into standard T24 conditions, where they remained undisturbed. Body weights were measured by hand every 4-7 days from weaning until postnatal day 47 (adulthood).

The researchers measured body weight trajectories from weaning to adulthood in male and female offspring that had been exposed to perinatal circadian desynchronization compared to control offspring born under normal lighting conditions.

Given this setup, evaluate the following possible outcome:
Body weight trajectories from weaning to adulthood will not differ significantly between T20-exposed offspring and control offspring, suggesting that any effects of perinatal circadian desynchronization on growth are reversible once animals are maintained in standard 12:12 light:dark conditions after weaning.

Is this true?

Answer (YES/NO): NO